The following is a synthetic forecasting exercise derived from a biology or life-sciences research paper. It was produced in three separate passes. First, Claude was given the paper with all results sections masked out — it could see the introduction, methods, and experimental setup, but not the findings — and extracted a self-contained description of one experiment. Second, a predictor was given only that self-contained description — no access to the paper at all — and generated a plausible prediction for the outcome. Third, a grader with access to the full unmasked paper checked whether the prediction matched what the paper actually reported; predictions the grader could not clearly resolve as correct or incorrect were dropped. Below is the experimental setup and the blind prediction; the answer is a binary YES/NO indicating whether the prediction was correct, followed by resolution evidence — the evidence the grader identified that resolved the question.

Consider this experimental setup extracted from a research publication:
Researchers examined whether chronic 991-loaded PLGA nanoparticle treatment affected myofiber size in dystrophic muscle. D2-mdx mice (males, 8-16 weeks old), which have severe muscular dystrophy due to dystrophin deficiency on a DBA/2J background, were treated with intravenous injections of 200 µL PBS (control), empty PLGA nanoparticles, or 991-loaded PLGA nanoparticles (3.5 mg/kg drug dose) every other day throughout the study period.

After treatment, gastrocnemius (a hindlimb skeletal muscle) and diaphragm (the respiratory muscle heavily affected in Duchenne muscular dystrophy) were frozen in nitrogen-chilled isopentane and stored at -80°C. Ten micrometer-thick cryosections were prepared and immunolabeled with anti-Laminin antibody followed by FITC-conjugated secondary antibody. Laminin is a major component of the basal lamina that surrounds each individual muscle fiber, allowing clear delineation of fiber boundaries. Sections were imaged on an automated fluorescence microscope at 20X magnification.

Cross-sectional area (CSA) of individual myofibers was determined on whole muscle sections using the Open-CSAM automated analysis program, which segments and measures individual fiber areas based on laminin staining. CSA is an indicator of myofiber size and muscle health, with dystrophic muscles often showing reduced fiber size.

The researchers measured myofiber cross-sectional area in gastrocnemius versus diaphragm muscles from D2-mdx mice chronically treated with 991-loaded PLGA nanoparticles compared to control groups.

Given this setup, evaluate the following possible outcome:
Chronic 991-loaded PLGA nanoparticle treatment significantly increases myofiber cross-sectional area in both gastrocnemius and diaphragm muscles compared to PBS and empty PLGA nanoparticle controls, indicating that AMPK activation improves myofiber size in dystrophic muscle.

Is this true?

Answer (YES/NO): NO